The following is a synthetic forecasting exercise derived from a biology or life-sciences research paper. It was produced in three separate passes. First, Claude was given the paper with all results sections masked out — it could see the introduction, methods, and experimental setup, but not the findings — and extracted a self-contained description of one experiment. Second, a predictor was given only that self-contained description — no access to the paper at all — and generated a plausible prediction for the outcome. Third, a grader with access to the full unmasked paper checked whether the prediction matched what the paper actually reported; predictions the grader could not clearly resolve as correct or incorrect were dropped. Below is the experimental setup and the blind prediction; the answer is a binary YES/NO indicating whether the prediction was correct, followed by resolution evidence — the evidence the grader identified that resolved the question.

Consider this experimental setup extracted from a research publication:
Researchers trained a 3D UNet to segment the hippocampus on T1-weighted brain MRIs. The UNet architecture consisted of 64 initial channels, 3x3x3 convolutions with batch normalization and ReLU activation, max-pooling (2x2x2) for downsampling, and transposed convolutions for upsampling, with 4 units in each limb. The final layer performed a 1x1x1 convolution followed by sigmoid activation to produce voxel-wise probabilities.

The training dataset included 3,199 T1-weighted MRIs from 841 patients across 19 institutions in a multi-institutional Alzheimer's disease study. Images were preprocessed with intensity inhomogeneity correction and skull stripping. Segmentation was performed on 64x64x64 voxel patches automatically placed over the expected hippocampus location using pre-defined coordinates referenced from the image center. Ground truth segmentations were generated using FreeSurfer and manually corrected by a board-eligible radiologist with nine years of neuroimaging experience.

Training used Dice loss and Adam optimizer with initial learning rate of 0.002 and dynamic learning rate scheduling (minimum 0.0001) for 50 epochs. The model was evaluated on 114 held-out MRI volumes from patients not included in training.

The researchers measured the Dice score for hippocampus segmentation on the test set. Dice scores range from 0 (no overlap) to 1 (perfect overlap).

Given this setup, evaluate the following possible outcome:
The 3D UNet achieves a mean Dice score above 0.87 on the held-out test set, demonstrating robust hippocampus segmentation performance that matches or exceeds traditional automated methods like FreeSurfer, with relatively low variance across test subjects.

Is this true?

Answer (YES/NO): YES